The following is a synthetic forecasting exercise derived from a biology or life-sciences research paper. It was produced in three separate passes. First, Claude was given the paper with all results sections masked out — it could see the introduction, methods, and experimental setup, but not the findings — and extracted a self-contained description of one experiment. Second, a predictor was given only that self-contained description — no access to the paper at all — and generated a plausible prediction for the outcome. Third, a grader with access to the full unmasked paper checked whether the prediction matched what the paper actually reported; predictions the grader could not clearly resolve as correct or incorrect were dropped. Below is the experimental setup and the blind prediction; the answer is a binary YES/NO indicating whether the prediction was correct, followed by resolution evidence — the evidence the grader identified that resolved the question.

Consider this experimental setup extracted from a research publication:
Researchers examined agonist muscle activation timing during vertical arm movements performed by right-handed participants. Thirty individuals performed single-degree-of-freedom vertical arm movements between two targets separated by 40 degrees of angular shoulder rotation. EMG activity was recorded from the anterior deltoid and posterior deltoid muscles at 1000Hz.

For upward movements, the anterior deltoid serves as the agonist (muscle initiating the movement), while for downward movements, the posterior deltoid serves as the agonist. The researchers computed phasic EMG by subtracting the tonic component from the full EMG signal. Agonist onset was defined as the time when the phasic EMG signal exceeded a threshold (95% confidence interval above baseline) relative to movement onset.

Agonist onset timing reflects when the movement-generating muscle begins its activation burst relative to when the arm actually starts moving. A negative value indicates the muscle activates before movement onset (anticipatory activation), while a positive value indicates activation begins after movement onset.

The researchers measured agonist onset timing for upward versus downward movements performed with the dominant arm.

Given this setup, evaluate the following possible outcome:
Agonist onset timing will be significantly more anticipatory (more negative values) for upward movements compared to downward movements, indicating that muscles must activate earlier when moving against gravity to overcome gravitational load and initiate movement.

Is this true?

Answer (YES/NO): YES